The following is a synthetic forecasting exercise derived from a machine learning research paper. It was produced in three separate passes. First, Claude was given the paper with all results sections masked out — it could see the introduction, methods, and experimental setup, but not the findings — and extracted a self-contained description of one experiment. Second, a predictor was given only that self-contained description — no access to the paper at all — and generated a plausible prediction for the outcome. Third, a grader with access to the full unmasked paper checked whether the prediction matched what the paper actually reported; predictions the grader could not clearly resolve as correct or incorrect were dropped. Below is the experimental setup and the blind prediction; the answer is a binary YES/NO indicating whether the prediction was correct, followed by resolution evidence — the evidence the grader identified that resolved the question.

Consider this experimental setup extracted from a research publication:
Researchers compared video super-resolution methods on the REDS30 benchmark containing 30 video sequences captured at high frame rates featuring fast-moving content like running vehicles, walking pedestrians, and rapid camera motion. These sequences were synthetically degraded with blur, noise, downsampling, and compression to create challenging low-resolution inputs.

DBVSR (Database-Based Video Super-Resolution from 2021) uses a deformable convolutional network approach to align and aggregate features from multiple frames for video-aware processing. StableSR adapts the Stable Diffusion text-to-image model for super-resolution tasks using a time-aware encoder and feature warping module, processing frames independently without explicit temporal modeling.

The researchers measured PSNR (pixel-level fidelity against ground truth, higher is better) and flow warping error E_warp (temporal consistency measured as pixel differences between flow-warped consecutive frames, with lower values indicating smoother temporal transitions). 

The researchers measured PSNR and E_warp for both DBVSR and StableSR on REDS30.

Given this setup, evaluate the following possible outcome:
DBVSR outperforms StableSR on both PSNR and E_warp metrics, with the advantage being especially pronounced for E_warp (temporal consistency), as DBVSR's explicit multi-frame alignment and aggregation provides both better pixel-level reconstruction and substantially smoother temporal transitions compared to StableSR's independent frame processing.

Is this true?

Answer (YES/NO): NO